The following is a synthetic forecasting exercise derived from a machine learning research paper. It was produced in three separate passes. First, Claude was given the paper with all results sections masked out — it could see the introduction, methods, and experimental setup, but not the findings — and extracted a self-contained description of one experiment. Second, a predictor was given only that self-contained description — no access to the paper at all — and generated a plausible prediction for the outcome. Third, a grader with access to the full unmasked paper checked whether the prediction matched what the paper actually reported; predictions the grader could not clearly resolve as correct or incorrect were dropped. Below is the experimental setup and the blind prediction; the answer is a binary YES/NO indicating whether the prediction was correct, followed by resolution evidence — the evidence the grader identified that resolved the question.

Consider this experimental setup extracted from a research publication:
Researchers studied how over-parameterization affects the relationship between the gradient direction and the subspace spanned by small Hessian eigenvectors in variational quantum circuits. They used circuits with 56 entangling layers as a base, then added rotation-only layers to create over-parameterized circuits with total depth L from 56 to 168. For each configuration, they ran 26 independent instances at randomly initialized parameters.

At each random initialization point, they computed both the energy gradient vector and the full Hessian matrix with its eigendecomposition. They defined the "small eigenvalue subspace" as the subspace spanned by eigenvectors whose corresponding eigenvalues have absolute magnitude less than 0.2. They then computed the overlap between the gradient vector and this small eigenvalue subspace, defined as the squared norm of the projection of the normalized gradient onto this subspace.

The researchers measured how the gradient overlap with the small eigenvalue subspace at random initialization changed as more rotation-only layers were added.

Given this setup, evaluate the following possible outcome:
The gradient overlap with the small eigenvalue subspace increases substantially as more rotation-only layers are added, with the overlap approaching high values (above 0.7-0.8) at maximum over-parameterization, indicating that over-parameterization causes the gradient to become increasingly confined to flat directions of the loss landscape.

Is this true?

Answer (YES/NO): NO